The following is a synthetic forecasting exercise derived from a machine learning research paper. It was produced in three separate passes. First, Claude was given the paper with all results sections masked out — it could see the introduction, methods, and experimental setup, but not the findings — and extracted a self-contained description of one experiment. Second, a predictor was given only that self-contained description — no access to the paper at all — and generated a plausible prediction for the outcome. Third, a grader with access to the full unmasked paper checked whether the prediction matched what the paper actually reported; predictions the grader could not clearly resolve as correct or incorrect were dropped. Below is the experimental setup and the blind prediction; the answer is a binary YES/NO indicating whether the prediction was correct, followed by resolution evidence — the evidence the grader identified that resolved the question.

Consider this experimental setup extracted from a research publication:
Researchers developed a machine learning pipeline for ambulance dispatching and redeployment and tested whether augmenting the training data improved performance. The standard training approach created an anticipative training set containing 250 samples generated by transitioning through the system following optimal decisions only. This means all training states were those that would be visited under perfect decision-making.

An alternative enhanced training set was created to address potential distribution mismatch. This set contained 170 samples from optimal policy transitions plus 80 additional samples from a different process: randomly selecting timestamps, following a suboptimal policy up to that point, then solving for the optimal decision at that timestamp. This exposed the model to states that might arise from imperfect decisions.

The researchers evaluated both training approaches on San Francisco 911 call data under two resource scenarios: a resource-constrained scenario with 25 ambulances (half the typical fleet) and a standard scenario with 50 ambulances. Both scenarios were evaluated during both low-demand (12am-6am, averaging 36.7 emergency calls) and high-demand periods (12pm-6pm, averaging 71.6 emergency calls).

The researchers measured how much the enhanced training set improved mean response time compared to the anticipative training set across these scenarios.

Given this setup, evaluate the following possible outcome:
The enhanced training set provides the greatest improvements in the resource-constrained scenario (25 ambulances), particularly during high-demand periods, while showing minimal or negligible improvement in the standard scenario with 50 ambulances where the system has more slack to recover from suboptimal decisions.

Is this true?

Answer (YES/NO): NO